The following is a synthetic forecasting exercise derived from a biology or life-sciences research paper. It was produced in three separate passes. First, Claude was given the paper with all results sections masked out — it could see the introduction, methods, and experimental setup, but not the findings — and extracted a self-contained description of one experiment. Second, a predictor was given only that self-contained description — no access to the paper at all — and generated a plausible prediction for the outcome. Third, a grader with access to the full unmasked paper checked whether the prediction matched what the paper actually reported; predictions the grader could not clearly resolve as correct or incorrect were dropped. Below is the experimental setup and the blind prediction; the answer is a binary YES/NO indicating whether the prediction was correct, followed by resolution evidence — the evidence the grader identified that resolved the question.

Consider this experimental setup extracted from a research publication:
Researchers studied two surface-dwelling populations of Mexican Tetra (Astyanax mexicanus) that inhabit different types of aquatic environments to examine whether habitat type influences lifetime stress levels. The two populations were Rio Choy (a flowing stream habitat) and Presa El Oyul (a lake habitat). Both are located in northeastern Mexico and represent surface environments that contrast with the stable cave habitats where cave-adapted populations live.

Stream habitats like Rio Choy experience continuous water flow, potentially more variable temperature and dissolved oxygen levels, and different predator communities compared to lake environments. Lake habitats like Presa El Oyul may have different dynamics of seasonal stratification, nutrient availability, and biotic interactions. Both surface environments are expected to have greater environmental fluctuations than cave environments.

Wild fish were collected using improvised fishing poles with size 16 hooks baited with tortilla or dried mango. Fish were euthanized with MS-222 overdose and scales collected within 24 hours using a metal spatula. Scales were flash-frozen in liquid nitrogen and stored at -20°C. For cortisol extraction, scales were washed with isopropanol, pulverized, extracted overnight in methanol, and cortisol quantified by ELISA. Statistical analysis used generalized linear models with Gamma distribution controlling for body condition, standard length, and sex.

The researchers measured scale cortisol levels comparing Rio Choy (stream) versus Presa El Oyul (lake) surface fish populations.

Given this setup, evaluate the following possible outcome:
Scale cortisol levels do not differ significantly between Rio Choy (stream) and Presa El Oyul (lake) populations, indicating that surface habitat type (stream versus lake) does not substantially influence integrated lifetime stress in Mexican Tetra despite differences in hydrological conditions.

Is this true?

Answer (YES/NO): NO